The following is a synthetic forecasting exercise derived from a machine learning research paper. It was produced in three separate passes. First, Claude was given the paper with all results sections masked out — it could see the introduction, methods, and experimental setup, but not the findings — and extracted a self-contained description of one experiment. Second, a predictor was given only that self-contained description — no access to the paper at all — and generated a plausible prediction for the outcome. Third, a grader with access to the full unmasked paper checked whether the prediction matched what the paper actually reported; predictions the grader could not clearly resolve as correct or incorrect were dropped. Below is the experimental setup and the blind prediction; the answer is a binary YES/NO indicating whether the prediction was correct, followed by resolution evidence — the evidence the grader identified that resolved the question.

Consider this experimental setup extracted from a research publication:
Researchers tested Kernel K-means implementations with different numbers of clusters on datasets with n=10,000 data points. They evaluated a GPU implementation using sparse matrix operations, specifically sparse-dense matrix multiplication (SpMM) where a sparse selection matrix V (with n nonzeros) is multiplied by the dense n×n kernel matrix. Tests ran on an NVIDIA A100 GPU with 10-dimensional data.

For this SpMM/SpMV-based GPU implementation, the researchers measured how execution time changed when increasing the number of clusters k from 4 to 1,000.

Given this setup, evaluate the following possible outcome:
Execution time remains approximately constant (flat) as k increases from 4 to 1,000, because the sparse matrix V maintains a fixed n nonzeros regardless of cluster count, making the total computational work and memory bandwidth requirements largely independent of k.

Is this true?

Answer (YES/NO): NO